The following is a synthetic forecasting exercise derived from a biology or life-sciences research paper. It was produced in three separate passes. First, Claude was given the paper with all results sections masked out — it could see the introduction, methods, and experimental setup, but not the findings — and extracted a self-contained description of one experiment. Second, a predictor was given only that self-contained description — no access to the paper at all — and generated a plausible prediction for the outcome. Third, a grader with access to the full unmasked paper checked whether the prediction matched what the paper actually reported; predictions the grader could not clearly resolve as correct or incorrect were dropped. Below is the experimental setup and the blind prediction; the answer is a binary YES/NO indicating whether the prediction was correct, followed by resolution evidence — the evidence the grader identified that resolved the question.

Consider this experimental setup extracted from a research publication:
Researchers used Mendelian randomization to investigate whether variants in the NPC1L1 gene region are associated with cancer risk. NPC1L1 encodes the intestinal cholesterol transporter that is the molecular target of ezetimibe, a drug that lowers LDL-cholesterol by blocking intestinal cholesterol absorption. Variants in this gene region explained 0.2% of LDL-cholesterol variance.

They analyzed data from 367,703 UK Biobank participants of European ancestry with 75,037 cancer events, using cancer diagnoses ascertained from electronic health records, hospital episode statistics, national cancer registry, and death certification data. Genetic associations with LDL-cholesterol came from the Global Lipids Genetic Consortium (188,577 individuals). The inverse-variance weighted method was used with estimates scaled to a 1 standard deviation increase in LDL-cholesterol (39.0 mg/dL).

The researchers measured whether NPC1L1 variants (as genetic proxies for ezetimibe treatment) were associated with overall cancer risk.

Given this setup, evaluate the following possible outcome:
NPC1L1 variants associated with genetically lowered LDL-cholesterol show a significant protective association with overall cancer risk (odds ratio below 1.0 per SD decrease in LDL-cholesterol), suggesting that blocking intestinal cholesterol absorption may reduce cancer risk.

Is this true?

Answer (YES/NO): NO